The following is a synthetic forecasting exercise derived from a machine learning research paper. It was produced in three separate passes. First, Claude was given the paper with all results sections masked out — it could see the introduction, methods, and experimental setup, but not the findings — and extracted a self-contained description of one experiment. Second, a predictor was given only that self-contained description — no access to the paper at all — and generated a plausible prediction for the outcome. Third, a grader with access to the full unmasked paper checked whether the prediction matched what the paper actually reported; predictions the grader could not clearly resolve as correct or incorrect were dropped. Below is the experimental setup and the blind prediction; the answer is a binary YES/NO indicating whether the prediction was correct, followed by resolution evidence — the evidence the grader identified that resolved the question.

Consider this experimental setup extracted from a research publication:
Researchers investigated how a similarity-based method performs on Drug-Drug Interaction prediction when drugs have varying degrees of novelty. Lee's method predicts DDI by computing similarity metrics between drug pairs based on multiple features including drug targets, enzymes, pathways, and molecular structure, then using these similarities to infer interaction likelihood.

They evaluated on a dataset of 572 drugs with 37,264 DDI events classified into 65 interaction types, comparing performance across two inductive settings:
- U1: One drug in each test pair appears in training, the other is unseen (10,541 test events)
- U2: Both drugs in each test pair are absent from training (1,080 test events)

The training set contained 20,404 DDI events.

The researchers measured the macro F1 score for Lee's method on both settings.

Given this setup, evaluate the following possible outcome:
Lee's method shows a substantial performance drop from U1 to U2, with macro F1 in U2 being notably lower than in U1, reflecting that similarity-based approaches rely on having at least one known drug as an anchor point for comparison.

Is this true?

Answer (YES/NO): YES